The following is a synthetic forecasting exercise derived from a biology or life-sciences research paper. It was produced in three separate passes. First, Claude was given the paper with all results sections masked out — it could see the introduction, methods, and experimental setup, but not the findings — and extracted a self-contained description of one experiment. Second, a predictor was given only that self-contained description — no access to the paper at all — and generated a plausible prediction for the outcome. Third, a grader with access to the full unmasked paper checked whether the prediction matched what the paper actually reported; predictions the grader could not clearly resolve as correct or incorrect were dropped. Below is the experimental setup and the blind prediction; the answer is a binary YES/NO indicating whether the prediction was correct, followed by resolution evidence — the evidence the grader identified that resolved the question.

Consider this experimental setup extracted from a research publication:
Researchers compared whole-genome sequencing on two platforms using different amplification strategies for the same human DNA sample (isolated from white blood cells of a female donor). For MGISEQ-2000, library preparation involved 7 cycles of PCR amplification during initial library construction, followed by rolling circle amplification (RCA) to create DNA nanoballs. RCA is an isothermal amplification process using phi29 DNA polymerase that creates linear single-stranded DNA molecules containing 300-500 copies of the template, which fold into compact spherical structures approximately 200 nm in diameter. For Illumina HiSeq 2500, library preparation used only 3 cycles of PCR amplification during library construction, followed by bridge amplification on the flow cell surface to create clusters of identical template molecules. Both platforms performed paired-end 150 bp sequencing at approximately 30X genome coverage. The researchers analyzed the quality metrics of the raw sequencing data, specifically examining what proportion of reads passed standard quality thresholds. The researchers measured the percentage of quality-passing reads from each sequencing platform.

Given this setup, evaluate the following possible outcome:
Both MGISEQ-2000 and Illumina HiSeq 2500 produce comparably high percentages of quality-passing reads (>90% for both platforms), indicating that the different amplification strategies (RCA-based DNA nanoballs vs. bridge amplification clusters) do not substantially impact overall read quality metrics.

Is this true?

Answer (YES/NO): YES